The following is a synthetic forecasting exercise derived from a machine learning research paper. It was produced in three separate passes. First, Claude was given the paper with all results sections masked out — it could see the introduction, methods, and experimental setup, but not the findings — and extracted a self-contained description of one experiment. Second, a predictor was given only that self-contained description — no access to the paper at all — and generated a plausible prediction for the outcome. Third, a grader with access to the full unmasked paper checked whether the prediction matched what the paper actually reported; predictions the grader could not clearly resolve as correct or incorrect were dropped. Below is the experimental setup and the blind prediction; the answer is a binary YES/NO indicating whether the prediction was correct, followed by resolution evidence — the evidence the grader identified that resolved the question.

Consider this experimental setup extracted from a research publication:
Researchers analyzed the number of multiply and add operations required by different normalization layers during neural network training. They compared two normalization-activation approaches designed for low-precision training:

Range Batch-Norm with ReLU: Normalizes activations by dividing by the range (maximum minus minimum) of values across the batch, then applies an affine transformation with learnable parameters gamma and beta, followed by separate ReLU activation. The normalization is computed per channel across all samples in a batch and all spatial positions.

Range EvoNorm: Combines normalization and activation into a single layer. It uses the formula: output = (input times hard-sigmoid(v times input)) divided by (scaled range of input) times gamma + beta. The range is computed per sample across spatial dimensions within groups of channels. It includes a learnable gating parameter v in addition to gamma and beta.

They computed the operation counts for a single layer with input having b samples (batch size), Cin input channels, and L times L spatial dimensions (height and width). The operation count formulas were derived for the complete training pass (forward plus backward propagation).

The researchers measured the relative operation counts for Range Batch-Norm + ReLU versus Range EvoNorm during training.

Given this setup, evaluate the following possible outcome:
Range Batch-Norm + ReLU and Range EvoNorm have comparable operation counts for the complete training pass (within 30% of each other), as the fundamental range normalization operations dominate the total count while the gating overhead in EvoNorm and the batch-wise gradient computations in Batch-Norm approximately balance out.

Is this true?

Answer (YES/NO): YES